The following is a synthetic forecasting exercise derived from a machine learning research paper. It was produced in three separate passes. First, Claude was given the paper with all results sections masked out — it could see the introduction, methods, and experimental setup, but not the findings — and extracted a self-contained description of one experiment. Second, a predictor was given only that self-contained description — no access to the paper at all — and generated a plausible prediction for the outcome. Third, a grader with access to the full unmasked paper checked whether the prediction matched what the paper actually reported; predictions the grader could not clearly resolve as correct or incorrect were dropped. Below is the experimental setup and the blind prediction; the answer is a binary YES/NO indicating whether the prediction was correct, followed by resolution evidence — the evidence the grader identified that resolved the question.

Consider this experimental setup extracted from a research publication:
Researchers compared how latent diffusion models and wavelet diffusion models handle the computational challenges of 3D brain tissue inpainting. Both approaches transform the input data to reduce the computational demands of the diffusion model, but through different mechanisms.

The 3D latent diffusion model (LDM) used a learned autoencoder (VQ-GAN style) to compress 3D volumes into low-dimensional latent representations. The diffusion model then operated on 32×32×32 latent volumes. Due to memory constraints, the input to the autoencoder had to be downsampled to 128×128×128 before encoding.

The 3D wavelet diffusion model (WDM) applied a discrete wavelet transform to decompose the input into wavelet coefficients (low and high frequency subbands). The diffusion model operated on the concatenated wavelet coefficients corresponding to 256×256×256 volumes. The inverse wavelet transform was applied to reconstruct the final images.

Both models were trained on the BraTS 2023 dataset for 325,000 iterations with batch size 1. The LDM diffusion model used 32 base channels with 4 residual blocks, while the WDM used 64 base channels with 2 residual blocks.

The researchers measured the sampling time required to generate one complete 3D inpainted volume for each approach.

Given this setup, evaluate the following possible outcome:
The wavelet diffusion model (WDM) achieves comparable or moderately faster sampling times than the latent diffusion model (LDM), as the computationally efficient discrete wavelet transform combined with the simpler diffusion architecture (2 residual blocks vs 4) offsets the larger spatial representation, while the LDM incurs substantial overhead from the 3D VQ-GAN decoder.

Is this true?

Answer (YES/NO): NO